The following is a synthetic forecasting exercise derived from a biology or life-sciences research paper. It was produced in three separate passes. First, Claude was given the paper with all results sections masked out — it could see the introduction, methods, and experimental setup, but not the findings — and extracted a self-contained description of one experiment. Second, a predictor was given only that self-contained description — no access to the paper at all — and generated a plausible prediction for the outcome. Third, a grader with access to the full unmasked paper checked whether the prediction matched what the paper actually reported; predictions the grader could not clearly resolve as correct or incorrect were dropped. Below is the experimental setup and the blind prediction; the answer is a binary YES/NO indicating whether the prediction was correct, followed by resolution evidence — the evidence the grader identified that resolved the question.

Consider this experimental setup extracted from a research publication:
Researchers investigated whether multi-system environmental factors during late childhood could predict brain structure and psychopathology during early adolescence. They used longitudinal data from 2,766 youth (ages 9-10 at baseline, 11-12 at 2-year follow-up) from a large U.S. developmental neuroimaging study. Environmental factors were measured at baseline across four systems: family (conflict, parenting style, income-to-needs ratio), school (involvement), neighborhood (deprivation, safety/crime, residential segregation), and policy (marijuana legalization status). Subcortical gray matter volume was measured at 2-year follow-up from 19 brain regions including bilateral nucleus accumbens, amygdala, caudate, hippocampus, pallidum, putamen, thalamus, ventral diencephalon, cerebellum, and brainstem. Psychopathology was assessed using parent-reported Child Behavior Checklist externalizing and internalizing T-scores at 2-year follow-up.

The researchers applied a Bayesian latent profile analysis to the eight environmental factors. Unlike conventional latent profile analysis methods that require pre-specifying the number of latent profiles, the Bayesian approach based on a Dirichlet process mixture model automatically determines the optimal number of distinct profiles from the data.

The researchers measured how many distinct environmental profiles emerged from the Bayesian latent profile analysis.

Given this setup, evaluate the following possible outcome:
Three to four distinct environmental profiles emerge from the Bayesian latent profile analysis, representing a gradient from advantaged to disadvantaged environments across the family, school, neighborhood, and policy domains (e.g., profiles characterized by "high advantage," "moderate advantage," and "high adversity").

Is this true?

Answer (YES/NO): NO